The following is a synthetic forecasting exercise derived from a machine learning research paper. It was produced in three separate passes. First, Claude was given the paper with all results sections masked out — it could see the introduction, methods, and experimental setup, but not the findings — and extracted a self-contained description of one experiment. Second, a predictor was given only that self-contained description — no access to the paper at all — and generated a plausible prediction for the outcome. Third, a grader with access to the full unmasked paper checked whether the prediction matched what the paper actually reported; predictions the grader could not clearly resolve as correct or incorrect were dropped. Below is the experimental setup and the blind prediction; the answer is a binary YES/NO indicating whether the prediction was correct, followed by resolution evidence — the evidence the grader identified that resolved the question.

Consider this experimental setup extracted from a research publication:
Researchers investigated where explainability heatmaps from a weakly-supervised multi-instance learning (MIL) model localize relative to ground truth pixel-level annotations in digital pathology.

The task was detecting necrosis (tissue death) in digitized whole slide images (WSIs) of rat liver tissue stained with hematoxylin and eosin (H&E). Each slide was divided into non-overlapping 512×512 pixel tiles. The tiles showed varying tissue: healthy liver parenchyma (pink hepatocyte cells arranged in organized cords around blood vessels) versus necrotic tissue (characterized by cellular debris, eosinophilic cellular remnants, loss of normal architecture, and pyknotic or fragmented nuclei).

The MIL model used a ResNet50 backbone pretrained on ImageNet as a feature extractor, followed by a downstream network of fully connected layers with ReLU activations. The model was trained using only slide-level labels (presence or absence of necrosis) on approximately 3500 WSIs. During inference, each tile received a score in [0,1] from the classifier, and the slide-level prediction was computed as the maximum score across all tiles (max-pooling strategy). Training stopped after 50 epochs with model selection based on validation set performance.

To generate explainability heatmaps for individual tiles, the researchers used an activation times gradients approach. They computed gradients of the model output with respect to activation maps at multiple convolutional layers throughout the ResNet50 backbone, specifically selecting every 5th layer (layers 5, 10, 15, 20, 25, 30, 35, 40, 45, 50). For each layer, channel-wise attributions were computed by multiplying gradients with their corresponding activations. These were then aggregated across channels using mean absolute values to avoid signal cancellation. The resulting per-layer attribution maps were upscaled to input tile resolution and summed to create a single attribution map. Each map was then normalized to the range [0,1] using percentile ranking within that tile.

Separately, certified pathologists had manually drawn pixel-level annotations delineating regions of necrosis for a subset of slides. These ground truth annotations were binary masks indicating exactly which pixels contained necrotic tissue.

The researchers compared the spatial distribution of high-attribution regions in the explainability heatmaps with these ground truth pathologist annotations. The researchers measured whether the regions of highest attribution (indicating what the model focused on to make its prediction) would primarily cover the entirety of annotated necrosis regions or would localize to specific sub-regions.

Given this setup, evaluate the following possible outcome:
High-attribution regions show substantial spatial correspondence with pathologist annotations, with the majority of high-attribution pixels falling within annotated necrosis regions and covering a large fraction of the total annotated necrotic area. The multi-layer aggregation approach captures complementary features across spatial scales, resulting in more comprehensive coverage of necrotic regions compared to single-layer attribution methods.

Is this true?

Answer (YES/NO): NO